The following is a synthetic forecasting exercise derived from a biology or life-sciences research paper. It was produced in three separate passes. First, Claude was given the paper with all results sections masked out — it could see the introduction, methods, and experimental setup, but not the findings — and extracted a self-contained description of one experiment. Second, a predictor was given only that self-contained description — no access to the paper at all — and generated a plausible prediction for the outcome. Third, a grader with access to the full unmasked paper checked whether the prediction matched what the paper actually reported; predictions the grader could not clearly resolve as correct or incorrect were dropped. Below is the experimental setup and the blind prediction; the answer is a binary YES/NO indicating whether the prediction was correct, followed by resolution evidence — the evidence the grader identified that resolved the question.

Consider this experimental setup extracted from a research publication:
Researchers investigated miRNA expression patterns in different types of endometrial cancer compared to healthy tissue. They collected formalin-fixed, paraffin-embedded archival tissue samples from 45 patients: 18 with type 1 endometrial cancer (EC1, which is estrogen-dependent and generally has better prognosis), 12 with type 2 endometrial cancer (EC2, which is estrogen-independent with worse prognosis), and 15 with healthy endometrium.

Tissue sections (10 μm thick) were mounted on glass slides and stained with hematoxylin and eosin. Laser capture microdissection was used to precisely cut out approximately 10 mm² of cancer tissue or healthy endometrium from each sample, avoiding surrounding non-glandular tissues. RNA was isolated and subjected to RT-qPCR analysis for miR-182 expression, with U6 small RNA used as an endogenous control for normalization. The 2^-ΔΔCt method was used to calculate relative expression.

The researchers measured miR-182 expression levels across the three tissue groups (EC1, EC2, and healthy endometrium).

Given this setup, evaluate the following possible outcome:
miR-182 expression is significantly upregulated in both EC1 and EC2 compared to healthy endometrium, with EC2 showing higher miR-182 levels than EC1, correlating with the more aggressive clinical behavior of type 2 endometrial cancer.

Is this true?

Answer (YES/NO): NO